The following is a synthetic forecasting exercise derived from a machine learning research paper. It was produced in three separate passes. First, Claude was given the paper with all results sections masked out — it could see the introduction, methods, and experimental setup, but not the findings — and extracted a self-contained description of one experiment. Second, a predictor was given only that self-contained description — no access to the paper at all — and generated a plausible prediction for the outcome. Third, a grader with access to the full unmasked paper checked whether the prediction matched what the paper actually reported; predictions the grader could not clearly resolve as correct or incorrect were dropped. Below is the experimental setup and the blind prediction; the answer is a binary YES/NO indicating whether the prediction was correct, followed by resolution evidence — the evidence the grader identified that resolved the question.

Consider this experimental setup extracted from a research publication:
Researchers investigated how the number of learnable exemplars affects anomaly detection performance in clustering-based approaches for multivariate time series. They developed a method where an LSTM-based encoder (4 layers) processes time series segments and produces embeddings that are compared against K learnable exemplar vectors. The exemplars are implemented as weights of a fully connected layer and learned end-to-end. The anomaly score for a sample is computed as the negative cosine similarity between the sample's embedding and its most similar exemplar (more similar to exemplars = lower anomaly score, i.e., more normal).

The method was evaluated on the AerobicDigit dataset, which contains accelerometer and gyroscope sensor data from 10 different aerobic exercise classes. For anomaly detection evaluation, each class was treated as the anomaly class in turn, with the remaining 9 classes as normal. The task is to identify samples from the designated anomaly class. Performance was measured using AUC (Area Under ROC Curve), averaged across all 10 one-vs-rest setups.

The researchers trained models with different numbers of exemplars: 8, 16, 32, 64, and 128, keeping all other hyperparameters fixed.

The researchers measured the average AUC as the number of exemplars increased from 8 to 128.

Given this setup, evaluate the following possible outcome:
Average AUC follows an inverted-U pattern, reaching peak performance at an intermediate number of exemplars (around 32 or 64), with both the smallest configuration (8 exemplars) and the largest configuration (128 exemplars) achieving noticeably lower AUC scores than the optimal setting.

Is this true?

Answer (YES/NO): NO